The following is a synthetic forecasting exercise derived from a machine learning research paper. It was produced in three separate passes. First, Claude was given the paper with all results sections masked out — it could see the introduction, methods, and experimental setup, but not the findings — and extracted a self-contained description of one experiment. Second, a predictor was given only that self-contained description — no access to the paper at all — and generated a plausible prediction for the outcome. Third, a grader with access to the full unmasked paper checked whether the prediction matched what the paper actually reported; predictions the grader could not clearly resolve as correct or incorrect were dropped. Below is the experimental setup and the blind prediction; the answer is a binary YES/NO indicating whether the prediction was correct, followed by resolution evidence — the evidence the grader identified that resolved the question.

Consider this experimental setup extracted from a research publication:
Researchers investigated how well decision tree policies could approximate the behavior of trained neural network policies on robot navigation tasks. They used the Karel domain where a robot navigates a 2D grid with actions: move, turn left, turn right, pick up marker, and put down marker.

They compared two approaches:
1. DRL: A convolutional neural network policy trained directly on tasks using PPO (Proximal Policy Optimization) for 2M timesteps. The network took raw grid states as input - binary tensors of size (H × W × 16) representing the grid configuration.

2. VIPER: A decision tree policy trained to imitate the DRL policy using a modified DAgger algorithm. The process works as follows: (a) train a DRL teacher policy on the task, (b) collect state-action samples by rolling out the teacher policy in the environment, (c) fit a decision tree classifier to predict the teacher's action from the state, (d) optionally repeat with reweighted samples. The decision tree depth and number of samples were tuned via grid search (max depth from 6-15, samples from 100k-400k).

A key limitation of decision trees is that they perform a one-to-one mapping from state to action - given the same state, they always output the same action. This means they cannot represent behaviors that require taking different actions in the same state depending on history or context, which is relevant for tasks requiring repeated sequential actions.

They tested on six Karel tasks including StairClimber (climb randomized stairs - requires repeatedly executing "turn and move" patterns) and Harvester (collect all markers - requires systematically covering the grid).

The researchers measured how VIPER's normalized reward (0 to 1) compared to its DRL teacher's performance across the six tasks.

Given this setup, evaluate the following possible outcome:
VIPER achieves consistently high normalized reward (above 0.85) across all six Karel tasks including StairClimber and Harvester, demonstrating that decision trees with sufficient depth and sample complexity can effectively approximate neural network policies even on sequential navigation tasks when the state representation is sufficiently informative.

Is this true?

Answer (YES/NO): NO